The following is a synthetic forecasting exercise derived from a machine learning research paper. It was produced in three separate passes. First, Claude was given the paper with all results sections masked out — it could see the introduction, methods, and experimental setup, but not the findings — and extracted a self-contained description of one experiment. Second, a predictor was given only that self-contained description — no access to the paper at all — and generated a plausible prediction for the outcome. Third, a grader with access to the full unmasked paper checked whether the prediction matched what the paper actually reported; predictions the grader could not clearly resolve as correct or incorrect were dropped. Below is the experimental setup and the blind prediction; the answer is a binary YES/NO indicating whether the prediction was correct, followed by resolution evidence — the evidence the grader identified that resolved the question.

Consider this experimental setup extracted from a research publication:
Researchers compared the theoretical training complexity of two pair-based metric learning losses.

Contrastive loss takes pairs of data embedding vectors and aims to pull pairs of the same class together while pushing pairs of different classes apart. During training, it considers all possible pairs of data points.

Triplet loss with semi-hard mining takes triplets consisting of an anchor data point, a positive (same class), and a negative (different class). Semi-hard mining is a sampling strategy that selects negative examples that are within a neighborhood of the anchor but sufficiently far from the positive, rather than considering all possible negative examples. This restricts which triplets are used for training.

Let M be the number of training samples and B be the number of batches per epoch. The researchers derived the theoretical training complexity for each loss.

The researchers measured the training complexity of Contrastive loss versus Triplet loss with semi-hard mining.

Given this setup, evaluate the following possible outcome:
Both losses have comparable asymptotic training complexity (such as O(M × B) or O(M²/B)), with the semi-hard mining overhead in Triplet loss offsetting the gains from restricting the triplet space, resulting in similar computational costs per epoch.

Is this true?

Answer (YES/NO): NO